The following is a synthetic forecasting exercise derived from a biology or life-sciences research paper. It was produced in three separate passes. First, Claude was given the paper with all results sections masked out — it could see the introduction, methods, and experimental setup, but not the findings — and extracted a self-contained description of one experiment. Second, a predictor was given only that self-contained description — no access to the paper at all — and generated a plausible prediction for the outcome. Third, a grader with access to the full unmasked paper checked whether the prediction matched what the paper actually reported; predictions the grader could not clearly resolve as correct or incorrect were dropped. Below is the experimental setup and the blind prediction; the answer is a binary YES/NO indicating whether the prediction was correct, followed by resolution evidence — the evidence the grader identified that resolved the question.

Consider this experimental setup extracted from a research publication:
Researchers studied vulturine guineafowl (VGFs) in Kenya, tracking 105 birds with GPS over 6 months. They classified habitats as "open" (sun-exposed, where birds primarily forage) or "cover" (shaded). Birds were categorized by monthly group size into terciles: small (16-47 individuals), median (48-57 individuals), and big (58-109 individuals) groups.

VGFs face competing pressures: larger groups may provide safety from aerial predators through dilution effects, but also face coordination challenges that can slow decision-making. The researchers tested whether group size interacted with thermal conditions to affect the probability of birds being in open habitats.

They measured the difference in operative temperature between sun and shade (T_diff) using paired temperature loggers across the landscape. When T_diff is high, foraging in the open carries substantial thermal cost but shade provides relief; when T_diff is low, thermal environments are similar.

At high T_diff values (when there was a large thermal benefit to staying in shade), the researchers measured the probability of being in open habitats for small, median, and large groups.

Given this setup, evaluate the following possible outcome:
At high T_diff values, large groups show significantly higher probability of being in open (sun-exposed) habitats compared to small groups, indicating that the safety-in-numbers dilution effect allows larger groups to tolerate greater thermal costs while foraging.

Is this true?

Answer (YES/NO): NO